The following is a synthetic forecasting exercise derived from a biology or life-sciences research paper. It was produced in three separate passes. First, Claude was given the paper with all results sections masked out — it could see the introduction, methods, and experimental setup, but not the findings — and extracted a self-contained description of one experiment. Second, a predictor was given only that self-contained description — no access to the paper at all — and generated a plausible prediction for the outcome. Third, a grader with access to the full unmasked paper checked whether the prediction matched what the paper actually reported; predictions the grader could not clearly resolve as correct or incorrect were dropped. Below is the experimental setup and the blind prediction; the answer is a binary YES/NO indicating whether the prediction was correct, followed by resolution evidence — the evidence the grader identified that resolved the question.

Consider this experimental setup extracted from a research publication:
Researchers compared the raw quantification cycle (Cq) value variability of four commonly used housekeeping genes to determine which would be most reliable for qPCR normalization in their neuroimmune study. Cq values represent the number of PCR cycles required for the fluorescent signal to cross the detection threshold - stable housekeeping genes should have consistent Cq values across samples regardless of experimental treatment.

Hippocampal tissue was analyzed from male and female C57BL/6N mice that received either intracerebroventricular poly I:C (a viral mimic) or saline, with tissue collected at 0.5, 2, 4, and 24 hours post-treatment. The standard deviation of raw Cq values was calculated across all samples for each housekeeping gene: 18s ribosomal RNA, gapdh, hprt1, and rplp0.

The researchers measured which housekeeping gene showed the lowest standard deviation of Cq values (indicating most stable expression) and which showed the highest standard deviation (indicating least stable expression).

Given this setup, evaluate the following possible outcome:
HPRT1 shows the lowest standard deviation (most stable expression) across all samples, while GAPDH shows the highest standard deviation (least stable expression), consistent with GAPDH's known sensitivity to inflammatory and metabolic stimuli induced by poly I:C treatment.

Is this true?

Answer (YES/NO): NO